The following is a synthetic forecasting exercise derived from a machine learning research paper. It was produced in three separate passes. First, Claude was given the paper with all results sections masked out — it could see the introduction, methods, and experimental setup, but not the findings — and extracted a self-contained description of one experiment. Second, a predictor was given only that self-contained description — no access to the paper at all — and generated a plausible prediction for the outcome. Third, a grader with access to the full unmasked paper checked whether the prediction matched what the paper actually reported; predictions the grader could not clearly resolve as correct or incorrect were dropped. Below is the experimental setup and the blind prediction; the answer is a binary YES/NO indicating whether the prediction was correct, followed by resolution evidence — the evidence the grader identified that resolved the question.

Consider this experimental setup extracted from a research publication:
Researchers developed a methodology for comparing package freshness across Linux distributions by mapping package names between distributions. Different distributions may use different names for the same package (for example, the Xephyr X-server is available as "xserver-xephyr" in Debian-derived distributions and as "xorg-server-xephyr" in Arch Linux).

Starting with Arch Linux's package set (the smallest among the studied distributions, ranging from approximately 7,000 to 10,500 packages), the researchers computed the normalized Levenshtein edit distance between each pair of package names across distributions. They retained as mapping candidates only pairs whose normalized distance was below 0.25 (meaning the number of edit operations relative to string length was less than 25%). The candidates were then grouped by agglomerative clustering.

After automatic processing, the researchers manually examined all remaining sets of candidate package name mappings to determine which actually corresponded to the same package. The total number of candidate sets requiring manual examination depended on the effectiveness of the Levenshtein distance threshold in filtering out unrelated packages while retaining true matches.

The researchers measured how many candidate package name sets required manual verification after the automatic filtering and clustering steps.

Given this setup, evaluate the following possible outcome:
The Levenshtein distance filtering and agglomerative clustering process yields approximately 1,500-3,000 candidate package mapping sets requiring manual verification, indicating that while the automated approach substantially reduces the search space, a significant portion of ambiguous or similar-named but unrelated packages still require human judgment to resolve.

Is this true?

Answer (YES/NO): NO